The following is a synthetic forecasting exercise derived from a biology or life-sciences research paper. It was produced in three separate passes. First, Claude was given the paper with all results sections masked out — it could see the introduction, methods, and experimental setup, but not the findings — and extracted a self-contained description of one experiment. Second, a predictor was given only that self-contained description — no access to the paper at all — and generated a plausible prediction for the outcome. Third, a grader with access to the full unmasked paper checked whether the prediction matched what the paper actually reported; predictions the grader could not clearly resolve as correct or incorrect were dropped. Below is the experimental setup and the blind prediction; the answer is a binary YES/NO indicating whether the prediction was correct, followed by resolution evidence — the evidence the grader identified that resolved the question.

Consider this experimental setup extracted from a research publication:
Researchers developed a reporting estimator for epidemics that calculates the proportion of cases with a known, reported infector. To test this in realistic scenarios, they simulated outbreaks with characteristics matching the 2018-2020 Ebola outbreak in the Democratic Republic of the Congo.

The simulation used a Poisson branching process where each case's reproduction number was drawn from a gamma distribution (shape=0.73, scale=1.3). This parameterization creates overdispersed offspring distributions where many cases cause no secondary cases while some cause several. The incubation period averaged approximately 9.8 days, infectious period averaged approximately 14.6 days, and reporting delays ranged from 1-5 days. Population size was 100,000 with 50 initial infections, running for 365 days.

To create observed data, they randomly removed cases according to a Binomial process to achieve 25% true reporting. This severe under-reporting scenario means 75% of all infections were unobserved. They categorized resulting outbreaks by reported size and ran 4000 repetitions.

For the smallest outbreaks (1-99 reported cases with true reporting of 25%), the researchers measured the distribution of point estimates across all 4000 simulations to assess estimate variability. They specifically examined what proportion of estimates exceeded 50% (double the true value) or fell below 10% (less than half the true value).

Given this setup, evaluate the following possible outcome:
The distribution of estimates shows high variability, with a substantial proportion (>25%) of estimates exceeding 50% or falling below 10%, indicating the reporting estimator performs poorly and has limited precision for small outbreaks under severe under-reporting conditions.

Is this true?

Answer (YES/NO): NO